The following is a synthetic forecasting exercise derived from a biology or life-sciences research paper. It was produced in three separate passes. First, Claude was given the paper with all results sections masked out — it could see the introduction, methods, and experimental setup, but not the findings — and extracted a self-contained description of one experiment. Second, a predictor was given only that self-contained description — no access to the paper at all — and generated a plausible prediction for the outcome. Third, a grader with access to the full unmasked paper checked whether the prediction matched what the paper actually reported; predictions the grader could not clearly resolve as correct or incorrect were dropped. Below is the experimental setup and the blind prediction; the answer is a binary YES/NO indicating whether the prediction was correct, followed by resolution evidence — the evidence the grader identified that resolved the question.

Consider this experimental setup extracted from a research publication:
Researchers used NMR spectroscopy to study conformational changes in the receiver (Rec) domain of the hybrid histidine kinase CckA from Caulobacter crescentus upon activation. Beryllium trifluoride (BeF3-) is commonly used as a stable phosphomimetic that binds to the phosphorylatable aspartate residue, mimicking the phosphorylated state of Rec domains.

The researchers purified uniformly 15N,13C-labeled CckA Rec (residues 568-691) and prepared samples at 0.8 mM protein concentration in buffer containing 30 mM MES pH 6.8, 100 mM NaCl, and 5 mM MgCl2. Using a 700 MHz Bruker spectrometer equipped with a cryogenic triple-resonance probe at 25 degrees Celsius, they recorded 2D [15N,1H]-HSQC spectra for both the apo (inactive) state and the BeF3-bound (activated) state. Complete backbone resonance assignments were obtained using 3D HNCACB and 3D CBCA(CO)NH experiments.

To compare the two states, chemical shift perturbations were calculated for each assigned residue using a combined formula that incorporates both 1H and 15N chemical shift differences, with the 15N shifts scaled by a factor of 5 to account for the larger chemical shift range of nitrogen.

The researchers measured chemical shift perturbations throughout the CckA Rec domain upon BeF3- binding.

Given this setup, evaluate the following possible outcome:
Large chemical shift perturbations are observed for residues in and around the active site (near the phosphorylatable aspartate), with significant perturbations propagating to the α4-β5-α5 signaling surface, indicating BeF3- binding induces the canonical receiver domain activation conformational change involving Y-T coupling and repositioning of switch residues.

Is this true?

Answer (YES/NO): NO